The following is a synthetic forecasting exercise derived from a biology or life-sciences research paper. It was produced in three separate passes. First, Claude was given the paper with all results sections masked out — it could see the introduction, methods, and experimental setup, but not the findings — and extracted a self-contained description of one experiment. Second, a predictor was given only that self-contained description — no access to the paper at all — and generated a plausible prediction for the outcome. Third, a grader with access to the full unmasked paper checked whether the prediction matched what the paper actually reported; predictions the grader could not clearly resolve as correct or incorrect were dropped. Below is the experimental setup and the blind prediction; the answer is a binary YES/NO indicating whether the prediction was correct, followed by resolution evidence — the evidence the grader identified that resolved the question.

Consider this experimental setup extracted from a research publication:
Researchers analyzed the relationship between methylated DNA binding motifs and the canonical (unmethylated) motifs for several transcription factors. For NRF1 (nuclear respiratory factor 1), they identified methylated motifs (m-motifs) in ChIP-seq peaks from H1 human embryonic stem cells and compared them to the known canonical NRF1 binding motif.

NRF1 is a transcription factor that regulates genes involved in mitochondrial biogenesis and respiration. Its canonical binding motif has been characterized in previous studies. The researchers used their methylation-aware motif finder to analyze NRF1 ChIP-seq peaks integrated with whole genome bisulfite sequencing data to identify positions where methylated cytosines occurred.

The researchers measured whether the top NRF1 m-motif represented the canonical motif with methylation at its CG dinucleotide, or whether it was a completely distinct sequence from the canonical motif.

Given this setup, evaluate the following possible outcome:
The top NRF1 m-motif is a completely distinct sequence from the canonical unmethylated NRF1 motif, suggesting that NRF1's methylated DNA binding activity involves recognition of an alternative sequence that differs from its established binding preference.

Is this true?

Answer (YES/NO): NO